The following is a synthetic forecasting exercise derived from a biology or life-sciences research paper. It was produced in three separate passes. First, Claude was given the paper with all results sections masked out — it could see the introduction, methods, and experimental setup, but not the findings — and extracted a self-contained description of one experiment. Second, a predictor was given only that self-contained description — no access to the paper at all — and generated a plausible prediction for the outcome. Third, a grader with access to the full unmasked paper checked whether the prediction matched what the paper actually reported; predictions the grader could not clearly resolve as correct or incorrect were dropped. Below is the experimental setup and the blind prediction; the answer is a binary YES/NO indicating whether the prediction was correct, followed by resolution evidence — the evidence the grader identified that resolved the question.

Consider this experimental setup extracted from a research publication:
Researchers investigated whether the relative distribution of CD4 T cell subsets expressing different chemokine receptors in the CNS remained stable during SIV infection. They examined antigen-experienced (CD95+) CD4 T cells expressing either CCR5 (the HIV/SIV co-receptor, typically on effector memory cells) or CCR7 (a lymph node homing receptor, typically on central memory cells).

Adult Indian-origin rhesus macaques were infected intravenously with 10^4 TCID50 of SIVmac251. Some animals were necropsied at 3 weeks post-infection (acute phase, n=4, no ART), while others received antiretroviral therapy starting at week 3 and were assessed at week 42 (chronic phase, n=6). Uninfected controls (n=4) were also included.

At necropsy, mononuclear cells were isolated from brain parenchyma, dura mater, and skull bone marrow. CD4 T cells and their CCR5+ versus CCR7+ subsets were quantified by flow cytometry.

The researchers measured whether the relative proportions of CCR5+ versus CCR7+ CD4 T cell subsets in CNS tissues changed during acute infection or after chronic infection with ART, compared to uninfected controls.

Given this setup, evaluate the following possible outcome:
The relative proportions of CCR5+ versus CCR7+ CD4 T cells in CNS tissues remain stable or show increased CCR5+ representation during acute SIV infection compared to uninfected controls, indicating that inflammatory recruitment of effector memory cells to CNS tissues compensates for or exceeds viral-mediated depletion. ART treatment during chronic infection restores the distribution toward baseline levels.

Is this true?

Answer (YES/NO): NO